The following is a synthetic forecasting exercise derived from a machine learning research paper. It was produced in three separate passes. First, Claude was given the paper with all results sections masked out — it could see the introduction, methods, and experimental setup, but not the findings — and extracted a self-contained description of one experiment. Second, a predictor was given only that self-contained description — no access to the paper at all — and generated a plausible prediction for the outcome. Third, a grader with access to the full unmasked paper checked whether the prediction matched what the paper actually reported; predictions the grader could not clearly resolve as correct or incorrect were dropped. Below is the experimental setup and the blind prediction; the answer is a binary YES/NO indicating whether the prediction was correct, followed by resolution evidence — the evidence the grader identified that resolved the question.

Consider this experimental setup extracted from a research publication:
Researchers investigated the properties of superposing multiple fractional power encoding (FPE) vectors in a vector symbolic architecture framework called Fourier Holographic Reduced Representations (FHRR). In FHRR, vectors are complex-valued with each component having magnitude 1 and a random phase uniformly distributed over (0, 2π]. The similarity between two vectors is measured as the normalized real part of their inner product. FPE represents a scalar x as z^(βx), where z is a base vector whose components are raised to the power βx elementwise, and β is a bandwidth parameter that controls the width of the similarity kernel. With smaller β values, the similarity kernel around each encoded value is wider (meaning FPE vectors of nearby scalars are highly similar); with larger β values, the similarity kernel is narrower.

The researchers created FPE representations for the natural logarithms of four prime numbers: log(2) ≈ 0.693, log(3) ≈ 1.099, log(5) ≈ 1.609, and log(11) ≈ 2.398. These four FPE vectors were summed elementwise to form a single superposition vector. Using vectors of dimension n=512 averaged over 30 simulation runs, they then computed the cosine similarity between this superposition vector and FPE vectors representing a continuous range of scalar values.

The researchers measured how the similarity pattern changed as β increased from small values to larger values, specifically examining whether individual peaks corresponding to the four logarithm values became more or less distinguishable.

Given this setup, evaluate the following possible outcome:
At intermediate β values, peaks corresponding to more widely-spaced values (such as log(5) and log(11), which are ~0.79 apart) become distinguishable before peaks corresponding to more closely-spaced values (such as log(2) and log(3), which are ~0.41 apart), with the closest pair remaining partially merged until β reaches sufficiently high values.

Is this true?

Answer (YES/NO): YES